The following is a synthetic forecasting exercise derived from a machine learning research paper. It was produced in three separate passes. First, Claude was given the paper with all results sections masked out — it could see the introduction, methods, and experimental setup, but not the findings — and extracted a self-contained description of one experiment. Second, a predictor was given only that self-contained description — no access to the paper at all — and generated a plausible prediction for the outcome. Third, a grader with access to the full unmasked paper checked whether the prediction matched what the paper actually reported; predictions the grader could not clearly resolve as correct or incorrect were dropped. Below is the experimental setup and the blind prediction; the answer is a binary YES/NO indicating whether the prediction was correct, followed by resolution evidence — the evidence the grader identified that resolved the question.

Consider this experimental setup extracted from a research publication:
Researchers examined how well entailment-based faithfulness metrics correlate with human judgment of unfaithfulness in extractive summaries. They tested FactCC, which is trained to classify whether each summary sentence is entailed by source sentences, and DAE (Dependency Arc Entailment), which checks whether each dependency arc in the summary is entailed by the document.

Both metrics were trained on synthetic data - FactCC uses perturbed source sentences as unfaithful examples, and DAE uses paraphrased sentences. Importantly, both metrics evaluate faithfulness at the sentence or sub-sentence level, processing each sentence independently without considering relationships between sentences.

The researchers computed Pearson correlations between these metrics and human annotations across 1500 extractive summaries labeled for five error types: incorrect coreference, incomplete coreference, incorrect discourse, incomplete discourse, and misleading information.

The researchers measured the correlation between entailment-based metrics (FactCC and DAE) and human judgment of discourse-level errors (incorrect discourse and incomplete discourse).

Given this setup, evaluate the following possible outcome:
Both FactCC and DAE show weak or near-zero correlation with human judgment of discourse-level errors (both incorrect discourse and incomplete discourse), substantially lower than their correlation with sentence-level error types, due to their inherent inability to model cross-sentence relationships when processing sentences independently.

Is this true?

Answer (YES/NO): NO